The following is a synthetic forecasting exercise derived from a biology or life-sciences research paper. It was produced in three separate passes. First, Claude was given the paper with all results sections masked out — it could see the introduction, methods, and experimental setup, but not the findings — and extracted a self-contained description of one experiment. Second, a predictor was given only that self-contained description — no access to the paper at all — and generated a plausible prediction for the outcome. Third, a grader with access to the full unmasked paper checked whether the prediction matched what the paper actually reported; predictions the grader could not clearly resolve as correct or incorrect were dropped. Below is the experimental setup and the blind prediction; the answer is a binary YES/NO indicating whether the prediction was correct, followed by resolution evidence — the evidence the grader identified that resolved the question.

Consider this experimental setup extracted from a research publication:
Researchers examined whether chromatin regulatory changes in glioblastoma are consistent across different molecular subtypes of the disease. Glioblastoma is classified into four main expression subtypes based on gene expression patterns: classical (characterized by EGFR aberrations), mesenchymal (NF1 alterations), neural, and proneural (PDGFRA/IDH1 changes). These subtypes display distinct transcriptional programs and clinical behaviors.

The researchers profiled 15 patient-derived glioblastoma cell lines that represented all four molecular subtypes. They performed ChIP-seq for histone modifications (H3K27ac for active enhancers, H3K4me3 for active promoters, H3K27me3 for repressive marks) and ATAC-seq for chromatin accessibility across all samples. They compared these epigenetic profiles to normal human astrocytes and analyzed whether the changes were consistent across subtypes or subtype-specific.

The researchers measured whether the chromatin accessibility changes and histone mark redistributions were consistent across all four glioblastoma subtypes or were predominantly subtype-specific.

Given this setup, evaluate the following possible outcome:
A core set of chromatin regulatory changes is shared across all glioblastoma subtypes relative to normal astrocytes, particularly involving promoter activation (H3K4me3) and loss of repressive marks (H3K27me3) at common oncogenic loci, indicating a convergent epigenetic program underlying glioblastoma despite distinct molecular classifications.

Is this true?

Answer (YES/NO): NO